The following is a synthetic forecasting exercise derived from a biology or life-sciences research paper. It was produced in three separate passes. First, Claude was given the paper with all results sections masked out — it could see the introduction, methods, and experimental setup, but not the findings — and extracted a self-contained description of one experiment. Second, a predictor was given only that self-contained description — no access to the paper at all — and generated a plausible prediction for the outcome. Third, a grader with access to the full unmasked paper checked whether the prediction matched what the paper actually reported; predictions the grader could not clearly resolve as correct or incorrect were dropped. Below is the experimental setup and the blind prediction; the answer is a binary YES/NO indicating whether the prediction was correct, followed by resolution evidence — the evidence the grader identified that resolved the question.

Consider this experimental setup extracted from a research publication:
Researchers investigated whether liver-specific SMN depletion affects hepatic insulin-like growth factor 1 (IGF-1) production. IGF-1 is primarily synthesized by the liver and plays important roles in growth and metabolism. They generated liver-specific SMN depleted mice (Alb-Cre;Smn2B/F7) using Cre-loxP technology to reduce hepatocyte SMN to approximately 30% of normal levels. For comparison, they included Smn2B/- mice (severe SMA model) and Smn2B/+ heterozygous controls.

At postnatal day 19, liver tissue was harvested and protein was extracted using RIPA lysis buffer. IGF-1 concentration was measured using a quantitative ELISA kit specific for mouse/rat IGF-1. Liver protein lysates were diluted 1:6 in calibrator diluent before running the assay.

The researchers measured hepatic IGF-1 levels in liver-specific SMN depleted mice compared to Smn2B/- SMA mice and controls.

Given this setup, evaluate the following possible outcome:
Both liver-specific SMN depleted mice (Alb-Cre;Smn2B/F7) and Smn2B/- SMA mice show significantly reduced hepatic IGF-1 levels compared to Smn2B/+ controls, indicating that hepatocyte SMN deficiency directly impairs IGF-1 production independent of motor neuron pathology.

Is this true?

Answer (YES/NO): NO